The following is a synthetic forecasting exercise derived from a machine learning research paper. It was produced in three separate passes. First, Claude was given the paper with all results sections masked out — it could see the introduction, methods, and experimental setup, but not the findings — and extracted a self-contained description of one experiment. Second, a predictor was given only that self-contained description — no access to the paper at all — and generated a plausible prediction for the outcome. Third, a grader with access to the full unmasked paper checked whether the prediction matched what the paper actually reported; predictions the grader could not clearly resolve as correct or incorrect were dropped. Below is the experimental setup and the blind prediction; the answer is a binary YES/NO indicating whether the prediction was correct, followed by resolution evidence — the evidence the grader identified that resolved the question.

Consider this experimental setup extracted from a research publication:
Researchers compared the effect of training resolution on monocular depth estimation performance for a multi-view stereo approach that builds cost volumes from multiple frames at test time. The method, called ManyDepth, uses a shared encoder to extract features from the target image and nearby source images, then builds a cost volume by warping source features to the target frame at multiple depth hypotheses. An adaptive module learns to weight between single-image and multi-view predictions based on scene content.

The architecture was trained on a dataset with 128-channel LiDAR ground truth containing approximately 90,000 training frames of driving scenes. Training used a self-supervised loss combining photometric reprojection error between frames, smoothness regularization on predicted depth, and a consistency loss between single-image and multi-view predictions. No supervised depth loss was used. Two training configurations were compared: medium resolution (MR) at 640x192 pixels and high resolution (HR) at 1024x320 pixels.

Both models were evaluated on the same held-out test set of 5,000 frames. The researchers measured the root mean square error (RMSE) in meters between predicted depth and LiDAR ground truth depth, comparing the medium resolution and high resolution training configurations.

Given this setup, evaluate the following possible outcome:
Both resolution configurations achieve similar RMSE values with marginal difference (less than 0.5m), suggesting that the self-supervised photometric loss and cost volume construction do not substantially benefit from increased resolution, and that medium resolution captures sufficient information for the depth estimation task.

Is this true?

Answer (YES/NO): NO